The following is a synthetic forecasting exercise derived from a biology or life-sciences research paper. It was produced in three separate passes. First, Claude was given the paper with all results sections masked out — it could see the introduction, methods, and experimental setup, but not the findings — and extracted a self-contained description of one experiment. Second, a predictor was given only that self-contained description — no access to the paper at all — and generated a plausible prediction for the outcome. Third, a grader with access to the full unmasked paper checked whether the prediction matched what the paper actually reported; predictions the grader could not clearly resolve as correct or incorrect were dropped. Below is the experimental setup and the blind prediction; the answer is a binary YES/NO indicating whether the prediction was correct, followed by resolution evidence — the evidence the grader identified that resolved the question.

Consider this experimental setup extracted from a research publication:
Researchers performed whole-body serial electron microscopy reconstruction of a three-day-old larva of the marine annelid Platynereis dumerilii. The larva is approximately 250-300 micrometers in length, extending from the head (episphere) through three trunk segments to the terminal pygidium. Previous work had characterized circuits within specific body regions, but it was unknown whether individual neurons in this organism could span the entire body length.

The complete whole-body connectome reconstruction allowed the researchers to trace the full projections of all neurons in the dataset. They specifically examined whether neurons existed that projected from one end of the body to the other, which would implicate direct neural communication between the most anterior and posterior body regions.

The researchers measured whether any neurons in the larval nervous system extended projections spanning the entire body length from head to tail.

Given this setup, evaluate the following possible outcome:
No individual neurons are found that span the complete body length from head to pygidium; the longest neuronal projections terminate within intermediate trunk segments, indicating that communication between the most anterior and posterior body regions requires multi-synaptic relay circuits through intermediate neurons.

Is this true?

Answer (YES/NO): NO